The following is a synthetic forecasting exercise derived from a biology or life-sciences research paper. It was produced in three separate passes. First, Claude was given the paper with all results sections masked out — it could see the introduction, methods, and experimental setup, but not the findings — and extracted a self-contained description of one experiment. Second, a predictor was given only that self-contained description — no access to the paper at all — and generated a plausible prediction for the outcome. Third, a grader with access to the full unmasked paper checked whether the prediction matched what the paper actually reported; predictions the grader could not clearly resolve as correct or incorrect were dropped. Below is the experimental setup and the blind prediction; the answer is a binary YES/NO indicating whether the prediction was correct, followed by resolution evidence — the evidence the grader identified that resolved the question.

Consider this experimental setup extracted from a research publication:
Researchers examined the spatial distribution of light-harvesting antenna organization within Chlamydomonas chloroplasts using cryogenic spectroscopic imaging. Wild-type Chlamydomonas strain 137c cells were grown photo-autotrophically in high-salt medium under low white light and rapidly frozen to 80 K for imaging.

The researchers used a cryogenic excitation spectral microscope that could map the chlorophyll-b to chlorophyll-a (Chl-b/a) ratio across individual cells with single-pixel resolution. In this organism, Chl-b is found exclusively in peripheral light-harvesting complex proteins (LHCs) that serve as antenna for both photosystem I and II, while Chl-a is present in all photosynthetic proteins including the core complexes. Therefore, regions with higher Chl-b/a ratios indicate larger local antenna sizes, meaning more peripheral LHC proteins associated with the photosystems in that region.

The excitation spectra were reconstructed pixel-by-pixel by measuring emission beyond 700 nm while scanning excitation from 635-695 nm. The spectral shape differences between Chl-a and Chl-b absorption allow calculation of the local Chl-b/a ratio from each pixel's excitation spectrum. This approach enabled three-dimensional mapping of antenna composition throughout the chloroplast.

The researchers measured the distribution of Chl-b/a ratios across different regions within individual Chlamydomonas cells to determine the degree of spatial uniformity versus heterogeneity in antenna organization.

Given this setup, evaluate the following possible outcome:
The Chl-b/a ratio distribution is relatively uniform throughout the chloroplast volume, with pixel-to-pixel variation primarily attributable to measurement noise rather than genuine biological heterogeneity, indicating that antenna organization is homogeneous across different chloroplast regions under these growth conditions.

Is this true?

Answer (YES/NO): NO